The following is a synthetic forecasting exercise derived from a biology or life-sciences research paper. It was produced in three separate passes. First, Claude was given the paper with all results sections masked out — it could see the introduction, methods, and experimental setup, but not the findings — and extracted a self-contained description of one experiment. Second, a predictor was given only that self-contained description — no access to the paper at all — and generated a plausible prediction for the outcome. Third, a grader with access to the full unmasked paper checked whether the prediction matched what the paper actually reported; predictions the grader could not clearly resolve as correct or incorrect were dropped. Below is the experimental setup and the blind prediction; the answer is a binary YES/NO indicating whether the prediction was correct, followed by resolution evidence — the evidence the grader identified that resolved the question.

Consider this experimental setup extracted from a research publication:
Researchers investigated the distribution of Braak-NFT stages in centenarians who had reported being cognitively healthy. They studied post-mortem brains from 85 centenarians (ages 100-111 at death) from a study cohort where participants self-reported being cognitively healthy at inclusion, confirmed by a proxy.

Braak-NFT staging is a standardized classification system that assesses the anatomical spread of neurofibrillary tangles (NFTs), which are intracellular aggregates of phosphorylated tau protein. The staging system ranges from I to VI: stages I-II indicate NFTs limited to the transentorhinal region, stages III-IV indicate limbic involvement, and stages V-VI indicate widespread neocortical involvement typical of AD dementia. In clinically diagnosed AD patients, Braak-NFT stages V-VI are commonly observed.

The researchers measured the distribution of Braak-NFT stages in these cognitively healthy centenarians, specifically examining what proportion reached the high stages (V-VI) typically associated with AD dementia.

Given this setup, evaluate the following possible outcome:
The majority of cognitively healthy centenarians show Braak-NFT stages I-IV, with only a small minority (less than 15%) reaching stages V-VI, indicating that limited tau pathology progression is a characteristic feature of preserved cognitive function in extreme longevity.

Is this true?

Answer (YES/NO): YES